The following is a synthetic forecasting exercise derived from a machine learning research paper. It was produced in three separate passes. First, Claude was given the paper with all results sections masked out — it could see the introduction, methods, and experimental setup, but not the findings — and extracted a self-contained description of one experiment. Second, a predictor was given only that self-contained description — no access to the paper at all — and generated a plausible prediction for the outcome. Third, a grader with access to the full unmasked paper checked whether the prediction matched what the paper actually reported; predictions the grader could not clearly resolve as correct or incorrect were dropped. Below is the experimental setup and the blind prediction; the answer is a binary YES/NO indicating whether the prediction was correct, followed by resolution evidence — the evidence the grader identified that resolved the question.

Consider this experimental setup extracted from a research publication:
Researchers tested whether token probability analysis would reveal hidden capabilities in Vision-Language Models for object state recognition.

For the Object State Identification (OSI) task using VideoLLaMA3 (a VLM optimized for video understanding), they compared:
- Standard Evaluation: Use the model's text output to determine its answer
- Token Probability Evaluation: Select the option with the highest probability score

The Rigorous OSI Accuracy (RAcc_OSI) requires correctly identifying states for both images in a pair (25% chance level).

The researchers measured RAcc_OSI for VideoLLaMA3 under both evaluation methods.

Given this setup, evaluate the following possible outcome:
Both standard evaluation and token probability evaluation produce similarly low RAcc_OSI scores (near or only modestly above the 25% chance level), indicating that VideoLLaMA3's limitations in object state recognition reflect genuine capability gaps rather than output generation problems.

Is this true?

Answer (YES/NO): NO